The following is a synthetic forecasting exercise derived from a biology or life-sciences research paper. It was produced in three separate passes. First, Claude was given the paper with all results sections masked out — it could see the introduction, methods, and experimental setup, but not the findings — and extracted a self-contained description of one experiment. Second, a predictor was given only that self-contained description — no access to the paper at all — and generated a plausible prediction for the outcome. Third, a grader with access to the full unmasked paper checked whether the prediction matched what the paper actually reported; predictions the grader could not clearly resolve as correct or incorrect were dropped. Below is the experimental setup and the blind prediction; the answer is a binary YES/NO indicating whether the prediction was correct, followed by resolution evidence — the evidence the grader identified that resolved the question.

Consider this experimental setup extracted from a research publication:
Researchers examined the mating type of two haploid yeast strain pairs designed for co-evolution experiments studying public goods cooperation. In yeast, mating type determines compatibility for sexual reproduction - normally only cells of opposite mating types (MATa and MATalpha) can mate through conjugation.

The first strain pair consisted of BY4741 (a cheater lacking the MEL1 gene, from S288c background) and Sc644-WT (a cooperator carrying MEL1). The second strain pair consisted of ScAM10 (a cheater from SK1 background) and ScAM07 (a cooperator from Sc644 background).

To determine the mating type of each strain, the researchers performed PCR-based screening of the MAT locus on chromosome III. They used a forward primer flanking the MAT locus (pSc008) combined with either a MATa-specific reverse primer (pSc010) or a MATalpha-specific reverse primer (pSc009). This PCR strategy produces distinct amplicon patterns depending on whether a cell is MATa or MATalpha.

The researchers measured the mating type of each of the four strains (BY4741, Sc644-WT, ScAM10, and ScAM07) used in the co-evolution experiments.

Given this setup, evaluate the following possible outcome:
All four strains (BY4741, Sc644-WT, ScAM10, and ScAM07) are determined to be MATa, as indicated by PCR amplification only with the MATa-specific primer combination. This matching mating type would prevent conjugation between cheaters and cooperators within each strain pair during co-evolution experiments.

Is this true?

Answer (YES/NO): NO